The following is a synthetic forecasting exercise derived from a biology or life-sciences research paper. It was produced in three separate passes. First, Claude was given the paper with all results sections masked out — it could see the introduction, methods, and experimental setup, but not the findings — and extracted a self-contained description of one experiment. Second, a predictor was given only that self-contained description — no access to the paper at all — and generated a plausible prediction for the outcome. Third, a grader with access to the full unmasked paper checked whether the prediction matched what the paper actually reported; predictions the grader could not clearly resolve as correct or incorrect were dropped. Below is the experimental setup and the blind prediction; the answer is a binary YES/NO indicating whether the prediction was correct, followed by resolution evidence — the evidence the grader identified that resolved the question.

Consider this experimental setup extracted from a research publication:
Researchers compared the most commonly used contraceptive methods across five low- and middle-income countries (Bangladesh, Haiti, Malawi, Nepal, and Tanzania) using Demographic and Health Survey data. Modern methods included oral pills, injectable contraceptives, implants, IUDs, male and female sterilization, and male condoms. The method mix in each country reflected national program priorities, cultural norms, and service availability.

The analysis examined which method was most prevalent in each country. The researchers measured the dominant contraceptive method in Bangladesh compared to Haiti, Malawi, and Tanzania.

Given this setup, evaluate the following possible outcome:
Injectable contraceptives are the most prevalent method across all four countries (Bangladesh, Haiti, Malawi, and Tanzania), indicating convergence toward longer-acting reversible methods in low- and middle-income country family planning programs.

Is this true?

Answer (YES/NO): NO